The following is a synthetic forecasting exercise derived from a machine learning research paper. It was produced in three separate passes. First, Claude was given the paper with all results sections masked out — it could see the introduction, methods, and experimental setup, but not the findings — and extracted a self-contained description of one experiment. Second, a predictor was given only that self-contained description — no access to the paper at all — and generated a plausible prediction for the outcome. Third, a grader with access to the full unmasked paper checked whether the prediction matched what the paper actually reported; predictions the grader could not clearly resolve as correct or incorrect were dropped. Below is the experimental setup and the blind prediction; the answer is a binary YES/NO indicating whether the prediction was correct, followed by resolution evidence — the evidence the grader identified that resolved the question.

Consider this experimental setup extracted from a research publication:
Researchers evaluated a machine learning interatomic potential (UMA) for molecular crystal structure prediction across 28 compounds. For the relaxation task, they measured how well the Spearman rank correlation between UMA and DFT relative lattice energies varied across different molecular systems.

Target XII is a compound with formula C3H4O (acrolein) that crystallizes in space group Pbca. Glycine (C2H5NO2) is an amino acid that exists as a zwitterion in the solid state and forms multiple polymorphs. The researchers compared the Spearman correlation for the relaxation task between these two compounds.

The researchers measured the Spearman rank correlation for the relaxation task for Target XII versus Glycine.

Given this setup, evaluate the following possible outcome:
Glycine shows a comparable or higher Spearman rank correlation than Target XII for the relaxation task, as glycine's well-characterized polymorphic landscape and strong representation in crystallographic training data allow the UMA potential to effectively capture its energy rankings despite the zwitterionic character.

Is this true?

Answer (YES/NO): YES